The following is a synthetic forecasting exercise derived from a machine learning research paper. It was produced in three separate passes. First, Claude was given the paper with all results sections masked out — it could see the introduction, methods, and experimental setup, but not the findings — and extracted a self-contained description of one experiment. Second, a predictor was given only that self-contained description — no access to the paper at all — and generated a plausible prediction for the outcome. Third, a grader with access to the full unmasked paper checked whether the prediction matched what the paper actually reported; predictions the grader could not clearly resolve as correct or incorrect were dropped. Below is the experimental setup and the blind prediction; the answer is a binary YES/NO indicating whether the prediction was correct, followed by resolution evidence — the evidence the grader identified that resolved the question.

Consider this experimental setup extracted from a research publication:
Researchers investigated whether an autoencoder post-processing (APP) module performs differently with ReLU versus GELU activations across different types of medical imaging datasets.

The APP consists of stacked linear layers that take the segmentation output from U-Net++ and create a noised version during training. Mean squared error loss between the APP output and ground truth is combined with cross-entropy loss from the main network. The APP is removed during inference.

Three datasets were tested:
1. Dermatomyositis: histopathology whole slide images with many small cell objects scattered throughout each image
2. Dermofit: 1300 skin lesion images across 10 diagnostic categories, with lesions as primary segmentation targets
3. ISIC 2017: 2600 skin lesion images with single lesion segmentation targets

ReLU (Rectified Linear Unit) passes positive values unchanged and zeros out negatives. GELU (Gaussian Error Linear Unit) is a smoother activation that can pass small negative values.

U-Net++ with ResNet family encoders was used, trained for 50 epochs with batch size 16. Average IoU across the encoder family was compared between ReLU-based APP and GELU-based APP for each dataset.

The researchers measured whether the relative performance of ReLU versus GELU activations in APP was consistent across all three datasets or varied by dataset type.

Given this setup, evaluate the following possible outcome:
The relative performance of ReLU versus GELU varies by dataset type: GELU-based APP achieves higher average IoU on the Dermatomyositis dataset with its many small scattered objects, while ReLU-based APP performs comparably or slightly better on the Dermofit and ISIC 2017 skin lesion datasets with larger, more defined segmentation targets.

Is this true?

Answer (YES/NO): NO